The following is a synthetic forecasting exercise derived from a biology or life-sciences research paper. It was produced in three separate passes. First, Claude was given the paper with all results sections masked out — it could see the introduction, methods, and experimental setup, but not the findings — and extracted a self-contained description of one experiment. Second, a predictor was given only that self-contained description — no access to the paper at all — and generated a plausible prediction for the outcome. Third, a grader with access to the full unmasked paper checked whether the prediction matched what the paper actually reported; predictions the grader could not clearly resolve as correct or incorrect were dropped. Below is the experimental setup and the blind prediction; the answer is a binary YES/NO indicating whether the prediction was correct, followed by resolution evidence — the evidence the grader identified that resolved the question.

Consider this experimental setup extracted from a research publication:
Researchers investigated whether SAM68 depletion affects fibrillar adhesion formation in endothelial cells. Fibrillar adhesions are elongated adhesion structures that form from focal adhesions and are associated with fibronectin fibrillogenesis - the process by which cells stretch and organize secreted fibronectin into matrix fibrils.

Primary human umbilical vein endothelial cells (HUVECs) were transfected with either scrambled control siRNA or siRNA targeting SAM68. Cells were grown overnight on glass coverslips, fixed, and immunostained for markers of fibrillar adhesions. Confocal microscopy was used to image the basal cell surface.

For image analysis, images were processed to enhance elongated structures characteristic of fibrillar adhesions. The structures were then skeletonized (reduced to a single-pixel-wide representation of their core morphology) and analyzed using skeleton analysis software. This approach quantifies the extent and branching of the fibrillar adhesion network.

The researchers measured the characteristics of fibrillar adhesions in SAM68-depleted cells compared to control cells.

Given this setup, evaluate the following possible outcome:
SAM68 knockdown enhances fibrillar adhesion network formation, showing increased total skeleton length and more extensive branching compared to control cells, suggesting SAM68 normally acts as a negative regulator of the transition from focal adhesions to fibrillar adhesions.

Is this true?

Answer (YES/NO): NO